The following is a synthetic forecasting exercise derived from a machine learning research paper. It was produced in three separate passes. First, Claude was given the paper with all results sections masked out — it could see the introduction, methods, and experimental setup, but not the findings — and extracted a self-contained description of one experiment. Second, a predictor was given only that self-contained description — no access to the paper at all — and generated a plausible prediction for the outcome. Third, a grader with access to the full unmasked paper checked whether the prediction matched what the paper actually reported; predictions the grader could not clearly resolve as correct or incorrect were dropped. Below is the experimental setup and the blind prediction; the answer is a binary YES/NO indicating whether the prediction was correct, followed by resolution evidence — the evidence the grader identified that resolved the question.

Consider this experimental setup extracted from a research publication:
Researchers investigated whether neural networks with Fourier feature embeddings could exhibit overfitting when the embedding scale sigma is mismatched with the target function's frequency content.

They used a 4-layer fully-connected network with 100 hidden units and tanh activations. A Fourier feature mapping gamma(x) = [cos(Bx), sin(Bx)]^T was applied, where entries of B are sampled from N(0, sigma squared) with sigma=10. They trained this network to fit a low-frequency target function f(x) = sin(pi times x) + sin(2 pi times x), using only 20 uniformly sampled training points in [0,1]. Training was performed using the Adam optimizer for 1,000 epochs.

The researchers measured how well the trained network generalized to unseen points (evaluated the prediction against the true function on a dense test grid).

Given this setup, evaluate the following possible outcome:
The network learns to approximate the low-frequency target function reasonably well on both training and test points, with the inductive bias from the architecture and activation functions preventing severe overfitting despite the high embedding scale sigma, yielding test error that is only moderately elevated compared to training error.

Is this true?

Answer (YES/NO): NO